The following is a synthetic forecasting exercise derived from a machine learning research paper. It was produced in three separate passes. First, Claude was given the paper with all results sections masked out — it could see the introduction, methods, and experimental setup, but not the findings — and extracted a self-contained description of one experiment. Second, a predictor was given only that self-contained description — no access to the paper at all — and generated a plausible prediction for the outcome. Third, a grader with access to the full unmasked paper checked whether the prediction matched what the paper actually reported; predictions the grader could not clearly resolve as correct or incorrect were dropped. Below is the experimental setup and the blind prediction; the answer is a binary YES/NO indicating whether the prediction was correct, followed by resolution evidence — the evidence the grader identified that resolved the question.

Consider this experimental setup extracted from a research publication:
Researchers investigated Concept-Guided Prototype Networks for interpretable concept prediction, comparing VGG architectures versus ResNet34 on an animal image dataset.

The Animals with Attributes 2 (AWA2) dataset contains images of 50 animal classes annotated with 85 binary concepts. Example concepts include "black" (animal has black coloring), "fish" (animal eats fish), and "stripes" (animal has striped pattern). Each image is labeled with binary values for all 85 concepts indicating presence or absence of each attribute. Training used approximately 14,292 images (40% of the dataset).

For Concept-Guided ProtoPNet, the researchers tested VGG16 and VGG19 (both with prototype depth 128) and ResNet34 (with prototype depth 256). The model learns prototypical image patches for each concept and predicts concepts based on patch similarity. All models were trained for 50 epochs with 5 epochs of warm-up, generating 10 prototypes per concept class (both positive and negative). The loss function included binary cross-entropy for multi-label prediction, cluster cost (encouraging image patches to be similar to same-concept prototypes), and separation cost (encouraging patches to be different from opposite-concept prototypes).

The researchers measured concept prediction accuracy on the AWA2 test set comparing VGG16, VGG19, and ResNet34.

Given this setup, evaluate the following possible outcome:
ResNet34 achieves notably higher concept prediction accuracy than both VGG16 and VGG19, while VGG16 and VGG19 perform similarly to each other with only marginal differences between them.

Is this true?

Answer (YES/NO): NO